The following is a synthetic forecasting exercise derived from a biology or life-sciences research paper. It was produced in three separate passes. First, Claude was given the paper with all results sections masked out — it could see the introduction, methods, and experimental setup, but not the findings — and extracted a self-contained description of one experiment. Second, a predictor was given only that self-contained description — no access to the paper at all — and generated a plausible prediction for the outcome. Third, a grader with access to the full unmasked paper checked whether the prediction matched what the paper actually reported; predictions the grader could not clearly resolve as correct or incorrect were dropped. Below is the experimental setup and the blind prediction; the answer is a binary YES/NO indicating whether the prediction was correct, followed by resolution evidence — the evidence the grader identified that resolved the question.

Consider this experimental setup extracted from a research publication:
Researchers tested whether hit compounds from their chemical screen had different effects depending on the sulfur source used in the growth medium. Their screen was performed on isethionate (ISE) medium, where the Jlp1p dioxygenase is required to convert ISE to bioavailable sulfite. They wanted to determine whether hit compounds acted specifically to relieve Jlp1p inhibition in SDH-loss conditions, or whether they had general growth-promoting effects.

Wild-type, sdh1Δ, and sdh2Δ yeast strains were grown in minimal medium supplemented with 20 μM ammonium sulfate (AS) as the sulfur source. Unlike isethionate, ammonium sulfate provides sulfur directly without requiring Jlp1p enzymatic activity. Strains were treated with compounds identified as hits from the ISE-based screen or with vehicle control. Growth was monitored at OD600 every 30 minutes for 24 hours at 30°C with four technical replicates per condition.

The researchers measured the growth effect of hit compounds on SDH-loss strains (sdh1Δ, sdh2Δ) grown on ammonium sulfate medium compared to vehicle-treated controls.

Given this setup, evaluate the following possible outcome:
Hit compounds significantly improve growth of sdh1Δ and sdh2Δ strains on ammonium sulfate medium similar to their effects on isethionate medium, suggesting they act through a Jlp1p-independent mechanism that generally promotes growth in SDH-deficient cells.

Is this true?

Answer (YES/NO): NO